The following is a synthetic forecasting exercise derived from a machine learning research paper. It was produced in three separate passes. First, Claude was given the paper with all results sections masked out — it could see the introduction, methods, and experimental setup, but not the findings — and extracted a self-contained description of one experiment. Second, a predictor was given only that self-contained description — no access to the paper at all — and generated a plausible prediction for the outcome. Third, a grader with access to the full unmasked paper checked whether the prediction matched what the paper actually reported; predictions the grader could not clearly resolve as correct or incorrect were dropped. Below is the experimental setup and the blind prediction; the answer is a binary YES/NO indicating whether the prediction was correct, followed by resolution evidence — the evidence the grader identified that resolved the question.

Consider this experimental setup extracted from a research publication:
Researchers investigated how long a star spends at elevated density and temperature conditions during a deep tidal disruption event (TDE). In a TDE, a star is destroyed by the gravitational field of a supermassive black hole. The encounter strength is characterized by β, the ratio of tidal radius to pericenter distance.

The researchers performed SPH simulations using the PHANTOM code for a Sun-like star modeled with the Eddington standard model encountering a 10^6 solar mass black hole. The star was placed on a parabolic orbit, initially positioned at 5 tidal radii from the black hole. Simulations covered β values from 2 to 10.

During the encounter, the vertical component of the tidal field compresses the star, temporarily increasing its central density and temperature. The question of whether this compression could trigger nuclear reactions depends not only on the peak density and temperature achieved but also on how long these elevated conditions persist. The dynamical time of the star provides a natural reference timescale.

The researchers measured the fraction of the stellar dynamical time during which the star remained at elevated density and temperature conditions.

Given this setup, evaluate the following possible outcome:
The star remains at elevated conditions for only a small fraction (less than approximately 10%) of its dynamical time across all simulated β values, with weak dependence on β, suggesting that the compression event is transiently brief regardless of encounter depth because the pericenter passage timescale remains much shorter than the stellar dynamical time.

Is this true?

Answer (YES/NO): YES